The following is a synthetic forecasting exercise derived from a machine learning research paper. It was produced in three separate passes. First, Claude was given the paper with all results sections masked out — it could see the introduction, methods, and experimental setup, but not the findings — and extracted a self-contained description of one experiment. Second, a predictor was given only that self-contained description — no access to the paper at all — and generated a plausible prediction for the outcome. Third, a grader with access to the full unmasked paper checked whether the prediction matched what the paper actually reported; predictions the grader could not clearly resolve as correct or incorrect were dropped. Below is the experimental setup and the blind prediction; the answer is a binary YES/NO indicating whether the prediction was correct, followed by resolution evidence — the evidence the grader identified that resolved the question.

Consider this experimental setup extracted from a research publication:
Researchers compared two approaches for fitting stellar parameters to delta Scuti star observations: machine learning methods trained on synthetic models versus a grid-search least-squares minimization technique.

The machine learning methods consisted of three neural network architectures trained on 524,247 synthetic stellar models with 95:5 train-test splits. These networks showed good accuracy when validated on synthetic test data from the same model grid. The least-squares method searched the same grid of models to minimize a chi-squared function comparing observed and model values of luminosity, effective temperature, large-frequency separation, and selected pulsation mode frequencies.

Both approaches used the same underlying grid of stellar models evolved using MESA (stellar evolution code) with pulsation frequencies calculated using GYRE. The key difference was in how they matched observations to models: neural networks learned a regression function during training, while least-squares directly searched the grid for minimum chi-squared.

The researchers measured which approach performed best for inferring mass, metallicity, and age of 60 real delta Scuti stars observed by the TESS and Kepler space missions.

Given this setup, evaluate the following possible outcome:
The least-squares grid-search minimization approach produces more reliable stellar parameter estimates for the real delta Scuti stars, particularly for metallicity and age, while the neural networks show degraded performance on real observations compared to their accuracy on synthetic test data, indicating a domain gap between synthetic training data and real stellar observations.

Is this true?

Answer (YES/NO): YES